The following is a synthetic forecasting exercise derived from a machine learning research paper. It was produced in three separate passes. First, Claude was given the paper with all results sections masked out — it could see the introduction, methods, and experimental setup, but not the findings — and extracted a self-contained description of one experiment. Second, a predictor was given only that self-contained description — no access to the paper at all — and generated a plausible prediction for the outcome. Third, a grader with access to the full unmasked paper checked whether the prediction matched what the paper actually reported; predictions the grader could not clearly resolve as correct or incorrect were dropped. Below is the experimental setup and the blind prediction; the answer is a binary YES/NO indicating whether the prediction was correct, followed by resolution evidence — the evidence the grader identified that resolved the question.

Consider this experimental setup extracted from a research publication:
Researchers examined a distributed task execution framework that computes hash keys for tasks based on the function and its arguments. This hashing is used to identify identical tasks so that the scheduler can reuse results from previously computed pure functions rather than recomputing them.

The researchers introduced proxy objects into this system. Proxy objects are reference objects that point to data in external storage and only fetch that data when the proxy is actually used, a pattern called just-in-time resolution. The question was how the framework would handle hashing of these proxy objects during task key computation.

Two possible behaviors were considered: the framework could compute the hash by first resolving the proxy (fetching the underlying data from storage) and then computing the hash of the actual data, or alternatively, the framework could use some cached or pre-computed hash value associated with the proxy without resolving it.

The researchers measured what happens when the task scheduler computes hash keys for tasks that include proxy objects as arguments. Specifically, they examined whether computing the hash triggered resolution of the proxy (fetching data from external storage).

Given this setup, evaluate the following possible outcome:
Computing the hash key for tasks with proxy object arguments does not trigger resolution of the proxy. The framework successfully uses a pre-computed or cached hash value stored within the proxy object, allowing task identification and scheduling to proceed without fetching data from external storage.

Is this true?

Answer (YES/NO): YES